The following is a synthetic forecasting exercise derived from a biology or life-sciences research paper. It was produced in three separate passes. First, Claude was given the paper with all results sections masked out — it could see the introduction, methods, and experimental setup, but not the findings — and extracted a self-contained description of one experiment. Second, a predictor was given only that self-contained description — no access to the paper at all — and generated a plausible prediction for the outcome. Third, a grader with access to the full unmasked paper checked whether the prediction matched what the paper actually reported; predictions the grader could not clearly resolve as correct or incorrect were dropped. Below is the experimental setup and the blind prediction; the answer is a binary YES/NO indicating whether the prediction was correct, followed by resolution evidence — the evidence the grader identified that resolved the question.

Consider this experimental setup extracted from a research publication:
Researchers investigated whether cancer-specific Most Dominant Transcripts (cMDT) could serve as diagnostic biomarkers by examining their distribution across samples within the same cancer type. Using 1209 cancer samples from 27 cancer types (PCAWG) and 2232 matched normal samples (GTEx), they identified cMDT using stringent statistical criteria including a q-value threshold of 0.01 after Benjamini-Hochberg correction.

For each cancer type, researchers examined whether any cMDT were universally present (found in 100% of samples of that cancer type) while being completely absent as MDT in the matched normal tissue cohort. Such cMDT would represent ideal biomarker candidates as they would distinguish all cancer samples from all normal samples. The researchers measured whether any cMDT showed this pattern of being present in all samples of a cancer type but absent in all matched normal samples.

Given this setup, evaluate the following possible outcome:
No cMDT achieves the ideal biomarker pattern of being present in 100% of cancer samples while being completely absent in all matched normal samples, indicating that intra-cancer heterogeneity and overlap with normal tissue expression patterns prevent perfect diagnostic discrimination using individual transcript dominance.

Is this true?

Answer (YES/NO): NO